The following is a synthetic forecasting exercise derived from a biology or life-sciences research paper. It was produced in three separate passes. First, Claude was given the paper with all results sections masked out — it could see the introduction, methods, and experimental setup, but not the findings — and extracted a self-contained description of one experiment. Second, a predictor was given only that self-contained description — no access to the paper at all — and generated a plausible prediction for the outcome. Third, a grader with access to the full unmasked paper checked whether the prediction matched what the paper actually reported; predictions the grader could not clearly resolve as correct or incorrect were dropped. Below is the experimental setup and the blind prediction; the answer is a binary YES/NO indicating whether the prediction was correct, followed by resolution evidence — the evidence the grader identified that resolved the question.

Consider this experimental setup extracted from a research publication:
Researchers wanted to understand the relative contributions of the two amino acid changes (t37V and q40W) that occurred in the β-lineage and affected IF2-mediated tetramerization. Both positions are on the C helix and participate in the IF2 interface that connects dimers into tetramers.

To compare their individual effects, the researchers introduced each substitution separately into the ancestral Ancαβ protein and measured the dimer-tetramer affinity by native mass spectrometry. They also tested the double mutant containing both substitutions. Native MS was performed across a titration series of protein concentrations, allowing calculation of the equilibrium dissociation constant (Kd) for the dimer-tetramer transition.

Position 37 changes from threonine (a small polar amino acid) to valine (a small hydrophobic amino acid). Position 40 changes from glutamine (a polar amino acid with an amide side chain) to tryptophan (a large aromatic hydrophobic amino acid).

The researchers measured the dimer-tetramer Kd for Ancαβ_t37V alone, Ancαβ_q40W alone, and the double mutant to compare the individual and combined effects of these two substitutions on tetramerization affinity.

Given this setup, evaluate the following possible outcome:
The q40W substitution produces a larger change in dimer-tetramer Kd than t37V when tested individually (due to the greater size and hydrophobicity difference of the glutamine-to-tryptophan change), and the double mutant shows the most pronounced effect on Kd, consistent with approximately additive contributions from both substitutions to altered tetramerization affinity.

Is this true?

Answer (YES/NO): NO